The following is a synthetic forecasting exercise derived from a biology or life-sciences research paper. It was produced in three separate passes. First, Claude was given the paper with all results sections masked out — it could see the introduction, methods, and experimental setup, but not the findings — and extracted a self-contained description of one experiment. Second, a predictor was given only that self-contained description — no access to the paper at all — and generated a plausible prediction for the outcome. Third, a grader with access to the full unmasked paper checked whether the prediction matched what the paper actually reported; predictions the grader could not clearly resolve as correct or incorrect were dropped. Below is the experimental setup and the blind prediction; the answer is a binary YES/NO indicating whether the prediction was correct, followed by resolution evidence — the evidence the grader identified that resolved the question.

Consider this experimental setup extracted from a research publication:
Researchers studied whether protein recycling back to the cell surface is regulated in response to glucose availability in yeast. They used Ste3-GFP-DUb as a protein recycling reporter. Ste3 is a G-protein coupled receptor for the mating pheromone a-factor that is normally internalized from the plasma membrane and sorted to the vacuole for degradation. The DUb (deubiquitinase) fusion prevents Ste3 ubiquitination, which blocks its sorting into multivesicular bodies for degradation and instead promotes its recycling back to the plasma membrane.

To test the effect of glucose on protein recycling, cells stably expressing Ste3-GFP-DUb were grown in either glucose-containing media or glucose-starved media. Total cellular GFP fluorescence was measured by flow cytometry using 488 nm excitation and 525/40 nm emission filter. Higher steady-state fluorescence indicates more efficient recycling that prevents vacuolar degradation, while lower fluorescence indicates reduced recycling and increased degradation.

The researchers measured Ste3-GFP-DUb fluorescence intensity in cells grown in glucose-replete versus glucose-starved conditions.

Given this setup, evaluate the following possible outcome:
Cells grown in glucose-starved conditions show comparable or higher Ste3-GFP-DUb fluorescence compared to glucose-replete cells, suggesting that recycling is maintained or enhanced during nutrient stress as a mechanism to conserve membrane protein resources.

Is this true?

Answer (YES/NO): NO